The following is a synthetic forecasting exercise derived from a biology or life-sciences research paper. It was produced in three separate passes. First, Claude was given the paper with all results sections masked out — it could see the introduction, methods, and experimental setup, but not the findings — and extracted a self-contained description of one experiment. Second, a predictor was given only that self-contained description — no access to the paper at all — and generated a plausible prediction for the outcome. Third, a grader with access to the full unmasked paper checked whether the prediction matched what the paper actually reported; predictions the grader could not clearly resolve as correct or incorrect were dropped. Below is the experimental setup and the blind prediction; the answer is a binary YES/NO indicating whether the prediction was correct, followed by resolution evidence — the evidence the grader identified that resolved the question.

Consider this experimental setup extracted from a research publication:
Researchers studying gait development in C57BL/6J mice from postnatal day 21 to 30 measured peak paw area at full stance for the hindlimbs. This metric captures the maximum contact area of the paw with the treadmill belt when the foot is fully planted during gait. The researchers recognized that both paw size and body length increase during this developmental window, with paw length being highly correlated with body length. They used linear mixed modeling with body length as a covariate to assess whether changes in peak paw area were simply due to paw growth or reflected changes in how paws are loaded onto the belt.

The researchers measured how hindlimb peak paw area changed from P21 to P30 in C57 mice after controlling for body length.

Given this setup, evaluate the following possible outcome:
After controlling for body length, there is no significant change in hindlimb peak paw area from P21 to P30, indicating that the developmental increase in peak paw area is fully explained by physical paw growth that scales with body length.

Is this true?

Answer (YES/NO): NO